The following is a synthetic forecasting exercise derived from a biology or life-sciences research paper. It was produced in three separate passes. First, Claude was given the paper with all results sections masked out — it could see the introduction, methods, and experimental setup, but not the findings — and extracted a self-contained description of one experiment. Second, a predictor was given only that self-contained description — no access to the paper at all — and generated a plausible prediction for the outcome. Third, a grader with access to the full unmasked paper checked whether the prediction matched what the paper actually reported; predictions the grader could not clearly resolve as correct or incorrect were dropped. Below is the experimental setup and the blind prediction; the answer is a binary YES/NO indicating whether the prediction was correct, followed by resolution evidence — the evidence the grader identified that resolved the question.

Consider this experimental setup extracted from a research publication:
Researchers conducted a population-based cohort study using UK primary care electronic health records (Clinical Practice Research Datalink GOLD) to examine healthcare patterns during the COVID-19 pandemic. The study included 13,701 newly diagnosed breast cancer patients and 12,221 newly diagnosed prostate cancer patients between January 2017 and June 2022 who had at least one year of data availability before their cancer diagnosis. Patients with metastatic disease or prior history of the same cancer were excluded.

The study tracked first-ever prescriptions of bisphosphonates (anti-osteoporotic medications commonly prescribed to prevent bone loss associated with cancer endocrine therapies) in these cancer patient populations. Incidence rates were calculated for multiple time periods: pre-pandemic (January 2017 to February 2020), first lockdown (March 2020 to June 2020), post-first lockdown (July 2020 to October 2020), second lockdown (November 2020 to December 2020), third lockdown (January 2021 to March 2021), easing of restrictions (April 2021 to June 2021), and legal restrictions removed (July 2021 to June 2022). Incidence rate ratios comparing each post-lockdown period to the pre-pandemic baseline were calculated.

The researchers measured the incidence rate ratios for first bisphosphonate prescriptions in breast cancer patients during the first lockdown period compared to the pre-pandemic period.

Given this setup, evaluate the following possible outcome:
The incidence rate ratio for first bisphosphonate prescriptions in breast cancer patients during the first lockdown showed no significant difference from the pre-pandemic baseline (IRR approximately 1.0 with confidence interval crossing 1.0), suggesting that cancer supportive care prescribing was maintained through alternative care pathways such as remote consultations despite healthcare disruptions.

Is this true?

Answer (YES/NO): NO